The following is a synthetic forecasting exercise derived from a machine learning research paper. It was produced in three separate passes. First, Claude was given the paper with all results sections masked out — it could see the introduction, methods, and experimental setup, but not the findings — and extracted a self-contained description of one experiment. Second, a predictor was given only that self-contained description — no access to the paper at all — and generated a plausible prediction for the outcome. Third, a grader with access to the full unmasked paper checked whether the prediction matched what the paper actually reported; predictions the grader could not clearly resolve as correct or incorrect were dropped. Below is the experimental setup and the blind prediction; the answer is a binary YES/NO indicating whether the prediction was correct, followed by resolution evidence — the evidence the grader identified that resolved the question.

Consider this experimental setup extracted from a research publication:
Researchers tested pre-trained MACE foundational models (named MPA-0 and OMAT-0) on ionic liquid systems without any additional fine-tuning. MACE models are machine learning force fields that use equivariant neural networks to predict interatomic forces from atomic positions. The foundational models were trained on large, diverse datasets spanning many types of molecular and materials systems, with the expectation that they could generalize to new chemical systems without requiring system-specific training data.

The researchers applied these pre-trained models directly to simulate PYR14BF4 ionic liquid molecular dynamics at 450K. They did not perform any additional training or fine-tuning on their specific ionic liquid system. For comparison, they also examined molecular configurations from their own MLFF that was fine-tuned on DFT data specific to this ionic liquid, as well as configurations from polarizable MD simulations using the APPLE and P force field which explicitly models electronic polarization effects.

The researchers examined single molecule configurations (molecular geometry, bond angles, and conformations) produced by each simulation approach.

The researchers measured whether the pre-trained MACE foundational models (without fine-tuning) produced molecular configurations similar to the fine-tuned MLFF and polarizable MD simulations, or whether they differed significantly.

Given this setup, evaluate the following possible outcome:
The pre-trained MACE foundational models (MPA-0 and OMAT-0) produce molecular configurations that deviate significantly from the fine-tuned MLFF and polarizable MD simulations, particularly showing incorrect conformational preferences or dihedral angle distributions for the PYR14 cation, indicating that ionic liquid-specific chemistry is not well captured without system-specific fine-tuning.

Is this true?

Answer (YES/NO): YES